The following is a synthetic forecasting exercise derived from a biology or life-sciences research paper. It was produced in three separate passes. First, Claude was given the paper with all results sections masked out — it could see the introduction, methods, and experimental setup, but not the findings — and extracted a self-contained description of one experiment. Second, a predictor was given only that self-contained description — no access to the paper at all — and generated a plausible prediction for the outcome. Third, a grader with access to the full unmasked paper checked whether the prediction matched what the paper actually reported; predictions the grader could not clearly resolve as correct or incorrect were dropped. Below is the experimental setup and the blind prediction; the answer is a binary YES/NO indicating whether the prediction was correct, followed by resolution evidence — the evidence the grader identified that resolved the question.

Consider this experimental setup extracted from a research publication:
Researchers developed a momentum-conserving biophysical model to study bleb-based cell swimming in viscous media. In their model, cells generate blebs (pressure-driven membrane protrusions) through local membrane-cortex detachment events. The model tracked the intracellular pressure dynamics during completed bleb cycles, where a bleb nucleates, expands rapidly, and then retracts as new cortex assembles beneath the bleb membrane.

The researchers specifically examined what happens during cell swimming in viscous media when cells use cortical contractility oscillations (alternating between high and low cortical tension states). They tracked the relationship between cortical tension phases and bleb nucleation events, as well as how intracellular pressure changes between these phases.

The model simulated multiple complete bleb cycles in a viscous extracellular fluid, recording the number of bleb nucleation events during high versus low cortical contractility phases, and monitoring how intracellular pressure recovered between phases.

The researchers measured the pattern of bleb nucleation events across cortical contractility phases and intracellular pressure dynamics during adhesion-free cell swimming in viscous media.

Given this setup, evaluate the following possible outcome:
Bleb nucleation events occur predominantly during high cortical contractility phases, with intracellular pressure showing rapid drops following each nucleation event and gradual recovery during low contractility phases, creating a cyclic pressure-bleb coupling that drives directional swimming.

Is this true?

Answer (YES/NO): NO